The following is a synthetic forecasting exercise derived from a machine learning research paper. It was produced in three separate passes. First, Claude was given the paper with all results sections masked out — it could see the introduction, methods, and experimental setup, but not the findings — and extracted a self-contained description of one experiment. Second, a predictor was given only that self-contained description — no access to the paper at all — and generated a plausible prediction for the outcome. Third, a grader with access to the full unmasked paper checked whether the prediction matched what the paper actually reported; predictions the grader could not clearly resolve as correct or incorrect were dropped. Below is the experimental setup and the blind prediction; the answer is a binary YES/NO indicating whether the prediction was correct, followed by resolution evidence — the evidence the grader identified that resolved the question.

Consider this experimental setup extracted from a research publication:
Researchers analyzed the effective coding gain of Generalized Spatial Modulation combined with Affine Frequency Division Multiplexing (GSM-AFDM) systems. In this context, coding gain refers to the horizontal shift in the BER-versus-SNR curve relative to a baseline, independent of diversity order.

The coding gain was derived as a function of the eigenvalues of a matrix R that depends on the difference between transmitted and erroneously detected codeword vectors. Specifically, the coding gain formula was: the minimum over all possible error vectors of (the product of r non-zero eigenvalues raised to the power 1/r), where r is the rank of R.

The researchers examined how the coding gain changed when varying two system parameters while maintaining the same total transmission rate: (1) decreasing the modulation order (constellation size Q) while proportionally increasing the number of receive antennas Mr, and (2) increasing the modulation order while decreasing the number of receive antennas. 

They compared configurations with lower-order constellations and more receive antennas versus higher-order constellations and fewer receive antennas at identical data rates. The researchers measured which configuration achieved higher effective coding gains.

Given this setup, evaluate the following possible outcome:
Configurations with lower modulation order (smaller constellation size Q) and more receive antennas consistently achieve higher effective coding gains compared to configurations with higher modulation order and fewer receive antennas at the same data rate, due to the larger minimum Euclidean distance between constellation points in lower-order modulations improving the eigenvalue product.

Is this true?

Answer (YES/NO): YES